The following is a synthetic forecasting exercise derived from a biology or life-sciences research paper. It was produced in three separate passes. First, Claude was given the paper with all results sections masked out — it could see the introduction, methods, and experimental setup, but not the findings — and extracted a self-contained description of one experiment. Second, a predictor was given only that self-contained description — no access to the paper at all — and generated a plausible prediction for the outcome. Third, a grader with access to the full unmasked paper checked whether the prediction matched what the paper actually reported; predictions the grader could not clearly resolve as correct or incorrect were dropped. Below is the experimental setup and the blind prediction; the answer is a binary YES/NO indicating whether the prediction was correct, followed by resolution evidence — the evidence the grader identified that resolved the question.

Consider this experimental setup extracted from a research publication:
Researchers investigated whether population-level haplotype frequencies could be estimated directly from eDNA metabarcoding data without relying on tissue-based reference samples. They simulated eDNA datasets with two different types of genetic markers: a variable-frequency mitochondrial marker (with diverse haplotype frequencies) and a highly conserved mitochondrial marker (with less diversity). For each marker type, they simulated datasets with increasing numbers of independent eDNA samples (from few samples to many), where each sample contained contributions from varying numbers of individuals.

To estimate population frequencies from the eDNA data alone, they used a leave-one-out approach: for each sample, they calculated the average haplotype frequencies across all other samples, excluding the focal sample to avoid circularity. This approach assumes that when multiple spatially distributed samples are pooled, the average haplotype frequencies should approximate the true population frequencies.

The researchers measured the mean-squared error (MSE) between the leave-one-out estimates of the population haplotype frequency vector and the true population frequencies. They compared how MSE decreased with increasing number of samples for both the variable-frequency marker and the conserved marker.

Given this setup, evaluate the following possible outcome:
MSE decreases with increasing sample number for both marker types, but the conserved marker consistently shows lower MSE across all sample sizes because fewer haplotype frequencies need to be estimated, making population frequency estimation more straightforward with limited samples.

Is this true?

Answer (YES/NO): NO